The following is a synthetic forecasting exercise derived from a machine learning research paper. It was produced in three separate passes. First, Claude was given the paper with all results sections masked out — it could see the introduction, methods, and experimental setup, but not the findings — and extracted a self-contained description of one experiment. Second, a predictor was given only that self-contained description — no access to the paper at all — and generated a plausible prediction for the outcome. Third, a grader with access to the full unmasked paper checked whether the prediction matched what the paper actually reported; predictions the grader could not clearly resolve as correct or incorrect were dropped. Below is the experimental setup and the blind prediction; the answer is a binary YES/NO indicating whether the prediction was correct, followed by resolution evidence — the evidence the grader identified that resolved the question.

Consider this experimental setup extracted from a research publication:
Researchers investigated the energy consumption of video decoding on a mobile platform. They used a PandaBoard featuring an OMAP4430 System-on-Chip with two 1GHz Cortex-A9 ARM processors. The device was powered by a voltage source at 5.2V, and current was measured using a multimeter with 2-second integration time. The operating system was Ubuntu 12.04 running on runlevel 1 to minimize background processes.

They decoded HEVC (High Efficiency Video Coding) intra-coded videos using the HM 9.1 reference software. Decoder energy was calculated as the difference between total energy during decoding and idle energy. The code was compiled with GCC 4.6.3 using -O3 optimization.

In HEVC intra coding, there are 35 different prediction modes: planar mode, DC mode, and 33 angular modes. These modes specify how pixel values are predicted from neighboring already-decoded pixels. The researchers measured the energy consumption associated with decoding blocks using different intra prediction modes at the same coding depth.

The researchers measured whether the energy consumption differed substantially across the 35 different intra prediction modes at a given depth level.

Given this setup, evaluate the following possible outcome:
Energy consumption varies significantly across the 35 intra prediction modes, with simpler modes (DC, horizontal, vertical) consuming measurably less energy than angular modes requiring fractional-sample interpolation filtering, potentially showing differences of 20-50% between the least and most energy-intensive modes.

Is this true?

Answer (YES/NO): NO